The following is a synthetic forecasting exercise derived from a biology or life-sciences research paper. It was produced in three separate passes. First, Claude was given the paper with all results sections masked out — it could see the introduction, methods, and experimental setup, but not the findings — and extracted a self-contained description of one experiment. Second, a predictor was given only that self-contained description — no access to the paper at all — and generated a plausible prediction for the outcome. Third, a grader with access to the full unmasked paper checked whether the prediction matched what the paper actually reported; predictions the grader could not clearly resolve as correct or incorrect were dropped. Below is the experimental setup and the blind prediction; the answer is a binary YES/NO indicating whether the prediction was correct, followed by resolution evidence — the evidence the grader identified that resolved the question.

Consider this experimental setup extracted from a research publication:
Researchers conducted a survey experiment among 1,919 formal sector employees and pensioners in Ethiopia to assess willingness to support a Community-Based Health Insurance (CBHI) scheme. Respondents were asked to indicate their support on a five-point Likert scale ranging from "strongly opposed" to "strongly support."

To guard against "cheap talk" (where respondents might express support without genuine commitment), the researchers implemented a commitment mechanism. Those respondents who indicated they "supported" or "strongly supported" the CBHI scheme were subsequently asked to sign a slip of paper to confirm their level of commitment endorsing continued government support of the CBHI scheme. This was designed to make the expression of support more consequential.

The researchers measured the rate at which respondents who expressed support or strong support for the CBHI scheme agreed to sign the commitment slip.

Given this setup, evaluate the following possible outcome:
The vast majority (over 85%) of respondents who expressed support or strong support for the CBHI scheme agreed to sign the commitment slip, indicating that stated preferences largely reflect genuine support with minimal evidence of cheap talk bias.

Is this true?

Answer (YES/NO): YES